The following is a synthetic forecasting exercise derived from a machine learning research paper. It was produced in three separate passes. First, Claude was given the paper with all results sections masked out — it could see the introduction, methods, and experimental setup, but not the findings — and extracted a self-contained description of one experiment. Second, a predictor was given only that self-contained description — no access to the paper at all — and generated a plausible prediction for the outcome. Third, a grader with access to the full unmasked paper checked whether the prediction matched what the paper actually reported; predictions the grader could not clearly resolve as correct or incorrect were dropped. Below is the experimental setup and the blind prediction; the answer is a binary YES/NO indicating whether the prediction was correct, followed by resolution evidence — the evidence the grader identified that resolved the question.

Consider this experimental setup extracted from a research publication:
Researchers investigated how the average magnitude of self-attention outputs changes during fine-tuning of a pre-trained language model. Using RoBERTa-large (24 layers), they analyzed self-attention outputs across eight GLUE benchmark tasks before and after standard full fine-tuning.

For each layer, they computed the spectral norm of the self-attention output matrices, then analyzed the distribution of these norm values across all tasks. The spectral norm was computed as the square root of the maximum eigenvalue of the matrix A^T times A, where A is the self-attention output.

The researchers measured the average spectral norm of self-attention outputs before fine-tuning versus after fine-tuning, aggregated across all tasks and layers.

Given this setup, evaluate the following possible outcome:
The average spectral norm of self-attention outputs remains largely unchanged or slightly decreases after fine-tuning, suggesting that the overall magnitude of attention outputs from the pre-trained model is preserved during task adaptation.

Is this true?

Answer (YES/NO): NO